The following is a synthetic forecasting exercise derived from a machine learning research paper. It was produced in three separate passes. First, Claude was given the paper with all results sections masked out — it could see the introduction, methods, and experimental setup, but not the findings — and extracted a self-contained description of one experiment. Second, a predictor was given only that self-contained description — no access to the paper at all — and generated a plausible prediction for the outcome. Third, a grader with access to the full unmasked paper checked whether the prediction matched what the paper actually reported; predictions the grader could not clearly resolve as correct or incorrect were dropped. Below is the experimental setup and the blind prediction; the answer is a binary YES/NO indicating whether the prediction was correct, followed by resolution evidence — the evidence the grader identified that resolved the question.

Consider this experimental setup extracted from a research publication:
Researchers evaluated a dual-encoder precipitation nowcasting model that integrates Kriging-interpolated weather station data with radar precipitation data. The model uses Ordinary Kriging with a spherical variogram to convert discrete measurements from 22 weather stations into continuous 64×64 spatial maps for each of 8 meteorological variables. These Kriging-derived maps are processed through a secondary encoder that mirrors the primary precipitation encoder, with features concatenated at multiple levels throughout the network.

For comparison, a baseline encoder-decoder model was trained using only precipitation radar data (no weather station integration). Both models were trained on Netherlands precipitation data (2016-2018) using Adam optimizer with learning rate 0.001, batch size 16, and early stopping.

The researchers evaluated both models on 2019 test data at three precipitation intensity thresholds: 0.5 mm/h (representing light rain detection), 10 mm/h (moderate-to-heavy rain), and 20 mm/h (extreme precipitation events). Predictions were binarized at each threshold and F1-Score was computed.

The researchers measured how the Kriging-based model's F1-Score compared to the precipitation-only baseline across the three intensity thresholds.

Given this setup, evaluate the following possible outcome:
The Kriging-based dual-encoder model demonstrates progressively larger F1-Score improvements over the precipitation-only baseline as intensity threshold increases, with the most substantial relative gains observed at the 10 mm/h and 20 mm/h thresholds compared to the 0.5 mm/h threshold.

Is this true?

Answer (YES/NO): NO